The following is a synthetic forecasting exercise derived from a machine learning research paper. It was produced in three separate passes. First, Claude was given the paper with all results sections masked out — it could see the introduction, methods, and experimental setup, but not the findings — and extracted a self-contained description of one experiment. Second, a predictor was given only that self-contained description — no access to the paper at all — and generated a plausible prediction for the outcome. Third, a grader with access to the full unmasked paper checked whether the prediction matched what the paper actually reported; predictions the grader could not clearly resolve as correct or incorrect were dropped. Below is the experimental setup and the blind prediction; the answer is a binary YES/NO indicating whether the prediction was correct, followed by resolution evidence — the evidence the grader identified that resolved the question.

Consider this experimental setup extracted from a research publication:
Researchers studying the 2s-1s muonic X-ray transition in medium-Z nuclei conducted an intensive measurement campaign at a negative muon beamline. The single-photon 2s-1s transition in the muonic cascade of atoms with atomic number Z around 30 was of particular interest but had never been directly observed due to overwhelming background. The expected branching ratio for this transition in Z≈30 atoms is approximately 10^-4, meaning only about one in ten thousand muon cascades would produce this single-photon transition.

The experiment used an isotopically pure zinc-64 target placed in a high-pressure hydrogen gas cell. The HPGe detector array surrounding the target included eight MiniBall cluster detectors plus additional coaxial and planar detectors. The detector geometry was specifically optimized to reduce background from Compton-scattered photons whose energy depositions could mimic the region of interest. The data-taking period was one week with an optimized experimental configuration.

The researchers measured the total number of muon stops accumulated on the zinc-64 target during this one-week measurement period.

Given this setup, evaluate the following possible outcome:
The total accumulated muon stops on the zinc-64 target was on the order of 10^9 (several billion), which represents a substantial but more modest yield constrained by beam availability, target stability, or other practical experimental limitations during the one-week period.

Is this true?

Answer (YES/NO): NO